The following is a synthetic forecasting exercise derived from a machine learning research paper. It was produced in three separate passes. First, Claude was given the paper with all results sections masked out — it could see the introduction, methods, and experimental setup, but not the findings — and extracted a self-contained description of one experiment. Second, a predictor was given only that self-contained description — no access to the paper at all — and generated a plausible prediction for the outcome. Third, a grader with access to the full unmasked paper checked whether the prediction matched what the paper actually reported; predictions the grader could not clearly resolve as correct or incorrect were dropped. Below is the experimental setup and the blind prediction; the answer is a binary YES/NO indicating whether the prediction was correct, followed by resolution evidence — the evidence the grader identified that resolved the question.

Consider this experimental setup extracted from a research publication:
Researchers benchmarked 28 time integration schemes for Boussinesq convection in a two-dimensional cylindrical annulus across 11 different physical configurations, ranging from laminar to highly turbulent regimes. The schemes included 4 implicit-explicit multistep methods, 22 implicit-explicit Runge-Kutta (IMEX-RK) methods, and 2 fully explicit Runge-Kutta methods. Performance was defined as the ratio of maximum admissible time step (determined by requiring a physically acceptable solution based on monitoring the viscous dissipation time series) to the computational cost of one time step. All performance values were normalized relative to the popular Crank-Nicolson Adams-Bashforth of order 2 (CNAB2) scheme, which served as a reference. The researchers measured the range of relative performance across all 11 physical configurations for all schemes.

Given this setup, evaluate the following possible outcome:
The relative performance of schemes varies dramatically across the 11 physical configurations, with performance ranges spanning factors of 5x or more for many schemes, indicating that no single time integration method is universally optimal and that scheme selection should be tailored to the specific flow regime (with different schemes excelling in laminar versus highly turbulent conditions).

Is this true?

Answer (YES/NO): NO